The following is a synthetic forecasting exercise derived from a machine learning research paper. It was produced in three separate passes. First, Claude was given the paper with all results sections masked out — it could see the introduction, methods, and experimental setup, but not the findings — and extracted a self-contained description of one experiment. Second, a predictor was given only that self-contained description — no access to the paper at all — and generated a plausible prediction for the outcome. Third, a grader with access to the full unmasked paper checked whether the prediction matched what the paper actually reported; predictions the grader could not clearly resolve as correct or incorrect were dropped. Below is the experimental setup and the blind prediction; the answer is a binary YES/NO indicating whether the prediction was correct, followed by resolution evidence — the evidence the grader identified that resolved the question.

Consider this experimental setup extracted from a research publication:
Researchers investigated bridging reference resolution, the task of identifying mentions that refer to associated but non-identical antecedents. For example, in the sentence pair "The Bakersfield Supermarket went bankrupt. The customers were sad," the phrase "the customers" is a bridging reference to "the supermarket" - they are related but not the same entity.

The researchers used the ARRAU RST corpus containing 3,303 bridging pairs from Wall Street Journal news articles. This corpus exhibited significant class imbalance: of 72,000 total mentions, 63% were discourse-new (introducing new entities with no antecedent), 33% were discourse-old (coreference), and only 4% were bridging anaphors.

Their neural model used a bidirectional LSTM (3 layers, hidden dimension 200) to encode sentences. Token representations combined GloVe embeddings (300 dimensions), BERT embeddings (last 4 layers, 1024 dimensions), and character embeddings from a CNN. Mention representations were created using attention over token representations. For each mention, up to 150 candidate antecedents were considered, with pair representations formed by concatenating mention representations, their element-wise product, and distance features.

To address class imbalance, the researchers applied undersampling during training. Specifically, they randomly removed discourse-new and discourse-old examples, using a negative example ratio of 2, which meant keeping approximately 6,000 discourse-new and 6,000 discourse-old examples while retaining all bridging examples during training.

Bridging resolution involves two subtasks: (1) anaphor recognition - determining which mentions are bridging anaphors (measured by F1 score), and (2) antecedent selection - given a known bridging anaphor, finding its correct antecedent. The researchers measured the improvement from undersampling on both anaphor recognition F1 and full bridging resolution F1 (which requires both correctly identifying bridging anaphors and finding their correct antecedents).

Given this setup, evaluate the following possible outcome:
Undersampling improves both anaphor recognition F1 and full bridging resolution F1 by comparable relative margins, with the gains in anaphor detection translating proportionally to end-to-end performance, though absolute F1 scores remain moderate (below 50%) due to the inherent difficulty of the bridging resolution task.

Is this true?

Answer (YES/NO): NO